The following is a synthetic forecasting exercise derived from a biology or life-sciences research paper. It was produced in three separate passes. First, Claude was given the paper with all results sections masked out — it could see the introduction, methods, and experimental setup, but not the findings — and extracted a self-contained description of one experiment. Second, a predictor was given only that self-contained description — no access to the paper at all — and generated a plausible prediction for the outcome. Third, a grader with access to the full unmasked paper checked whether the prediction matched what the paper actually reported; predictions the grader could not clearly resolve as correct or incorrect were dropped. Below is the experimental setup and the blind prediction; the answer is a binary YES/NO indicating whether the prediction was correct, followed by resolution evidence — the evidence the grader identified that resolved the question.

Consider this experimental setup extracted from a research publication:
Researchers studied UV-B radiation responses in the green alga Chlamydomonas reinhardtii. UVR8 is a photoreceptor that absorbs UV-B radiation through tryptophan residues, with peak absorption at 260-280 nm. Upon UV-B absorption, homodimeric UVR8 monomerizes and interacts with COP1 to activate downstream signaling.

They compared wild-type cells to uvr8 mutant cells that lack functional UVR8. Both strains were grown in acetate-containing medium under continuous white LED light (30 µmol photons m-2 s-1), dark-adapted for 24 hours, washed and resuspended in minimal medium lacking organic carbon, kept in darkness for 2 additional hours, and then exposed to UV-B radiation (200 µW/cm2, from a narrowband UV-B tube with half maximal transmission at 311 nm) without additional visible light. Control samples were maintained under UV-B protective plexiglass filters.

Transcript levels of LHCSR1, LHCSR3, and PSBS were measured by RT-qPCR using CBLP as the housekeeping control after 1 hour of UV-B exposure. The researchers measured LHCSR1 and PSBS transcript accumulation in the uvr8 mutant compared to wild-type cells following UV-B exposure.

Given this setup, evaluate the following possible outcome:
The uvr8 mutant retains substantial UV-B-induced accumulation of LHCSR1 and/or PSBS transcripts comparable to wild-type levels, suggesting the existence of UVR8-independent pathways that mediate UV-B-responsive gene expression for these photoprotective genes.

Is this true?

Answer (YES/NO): NO